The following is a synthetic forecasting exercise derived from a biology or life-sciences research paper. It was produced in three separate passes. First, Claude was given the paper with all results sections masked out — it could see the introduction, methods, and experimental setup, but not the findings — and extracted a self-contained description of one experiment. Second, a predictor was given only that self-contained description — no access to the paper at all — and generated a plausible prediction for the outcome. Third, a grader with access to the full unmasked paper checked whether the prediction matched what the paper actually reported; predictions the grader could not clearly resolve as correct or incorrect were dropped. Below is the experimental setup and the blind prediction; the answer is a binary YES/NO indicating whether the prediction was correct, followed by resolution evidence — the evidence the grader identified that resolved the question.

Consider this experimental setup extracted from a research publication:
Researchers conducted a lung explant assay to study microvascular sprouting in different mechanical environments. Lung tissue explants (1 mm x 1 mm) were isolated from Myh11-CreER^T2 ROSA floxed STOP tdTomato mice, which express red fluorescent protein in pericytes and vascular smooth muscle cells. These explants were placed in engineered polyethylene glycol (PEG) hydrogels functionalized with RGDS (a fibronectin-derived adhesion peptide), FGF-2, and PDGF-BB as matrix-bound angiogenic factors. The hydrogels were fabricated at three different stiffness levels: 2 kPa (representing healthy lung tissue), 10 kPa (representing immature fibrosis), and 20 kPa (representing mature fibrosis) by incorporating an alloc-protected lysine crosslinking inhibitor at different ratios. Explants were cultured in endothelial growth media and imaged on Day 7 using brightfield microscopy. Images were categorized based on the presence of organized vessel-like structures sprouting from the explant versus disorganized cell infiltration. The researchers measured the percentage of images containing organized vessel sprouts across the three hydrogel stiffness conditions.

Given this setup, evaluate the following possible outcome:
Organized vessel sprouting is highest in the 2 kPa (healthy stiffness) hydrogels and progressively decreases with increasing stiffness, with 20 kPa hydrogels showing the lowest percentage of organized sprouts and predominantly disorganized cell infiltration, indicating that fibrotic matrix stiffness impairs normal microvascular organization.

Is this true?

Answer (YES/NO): YES